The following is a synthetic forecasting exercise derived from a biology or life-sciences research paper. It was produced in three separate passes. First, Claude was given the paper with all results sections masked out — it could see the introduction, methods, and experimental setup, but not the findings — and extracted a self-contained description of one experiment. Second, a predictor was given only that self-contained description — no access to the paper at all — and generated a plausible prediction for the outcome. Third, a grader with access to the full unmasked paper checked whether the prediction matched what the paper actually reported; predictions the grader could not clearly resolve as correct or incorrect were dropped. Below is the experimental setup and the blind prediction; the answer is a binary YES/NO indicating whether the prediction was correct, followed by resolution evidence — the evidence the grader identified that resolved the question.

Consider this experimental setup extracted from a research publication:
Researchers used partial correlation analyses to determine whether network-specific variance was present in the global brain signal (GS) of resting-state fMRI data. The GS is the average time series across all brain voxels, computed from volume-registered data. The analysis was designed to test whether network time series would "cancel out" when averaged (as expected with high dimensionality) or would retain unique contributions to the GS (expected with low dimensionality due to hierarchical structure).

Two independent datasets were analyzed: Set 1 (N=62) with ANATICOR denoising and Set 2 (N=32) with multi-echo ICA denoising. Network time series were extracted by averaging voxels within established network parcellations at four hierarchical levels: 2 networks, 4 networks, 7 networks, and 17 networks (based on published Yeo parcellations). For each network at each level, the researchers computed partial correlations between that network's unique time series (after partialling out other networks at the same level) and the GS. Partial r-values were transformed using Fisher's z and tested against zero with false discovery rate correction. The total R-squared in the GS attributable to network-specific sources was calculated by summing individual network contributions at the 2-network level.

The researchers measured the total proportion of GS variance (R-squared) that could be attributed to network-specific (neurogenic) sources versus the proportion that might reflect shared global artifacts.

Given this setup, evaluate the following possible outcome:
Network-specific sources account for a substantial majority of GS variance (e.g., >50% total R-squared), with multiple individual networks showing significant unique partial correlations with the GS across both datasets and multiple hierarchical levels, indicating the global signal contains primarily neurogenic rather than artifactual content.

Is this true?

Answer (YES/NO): NO